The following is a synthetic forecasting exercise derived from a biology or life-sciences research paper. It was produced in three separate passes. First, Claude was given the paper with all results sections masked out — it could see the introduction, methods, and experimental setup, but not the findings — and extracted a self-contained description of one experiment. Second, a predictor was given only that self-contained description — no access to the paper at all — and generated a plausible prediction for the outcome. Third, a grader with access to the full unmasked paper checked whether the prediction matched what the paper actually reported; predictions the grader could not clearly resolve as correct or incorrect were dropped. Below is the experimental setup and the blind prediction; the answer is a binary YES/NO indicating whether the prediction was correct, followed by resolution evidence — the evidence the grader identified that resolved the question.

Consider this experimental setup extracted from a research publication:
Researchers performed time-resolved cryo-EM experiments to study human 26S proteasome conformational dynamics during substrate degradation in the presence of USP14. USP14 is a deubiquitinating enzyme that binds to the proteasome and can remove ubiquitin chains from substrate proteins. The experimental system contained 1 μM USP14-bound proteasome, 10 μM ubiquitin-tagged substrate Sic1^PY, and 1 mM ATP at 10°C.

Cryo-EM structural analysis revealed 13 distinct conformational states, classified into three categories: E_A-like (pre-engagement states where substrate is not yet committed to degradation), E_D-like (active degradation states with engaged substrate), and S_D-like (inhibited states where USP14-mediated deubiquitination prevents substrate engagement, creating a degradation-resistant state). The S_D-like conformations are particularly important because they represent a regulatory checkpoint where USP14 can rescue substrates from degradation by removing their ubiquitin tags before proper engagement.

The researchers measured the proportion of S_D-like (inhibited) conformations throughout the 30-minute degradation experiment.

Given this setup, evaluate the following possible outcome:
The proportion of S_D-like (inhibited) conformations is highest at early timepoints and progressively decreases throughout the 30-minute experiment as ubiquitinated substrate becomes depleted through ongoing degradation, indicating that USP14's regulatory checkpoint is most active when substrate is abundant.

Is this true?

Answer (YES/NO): NO